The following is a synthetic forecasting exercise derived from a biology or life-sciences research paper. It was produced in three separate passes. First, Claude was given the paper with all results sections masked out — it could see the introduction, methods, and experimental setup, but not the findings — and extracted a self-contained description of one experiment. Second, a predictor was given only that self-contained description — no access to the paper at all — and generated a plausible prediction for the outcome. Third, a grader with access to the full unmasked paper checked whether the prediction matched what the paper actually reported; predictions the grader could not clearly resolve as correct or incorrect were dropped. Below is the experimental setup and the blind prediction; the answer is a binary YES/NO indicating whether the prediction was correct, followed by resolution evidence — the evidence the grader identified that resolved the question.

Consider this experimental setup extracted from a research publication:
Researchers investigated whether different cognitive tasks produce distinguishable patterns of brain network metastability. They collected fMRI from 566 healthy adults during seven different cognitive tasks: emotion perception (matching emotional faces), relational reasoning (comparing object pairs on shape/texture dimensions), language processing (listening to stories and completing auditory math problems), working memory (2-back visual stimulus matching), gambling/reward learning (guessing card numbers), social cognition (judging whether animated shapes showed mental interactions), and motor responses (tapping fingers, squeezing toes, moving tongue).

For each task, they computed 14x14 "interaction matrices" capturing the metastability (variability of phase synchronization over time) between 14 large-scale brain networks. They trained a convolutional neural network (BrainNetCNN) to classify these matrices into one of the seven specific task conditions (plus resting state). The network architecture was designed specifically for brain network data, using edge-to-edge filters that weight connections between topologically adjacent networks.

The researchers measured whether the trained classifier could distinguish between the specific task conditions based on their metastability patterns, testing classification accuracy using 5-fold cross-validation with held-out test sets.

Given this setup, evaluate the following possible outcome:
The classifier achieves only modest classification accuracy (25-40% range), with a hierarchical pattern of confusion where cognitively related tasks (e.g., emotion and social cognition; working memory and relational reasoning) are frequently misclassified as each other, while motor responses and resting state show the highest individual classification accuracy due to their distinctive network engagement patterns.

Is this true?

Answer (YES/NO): NO